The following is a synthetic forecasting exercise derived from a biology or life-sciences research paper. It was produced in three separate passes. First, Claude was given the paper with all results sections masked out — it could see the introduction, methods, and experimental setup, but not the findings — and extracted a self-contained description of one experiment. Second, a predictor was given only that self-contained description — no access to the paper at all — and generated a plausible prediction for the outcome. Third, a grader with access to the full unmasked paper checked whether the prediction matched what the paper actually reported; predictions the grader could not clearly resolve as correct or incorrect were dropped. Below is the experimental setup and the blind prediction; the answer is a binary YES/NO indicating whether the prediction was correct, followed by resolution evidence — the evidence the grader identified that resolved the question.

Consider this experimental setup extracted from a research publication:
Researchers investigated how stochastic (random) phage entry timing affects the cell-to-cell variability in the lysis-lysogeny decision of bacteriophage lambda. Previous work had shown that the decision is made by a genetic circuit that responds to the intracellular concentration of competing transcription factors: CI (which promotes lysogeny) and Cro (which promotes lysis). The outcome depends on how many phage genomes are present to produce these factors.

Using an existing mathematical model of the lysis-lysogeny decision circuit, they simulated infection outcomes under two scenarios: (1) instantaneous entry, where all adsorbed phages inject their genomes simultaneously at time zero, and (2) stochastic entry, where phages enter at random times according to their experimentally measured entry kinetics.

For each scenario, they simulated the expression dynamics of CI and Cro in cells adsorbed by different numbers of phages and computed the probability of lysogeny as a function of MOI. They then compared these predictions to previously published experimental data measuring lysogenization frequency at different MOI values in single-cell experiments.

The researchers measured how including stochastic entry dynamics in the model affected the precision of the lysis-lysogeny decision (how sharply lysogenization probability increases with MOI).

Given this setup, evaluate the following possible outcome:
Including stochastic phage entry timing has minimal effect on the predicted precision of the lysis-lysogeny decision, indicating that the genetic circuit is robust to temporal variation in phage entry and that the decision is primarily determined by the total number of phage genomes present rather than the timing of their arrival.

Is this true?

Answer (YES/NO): NO